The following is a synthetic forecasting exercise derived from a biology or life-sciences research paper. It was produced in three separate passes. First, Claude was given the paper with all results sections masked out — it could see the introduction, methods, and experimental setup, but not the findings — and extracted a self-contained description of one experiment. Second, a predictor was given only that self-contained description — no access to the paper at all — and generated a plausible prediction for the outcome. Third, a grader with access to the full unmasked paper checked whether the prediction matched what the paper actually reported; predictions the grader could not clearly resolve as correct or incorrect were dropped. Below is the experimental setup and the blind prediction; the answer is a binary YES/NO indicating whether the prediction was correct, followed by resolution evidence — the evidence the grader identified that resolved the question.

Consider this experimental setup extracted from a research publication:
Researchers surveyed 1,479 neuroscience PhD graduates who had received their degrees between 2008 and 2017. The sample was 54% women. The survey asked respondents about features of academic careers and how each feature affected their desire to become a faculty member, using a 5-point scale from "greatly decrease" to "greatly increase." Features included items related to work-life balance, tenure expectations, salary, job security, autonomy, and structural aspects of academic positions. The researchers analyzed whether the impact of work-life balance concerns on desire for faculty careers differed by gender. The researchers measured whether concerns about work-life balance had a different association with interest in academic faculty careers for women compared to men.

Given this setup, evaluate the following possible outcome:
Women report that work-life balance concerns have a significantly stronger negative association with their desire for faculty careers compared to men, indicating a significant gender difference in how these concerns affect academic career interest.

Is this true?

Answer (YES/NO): NO